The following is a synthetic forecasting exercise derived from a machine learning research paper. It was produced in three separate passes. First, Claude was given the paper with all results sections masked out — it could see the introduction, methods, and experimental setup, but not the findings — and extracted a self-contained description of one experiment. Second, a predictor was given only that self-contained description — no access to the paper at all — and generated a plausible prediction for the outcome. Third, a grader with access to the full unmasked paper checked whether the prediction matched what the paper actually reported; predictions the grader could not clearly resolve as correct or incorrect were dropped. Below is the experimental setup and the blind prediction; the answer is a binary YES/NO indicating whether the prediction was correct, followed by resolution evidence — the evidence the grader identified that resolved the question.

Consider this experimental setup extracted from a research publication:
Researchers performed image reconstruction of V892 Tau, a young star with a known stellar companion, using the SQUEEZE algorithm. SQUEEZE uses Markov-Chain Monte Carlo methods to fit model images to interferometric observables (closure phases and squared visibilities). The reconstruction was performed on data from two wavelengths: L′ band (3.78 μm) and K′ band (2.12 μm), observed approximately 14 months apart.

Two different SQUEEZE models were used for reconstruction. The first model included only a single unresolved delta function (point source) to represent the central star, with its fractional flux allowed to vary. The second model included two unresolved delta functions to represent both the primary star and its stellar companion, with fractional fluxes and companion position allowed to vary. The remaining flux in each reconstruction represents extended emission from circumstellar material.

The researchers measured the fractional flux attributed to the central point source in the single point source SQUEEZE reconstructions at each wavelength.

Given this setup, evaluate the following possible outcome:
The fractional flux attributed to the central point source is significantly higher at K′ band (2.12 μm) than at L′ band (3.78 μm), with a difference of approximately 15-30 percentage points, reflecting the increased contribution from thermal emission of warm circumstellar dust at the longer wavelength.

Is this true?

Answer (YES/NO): NO